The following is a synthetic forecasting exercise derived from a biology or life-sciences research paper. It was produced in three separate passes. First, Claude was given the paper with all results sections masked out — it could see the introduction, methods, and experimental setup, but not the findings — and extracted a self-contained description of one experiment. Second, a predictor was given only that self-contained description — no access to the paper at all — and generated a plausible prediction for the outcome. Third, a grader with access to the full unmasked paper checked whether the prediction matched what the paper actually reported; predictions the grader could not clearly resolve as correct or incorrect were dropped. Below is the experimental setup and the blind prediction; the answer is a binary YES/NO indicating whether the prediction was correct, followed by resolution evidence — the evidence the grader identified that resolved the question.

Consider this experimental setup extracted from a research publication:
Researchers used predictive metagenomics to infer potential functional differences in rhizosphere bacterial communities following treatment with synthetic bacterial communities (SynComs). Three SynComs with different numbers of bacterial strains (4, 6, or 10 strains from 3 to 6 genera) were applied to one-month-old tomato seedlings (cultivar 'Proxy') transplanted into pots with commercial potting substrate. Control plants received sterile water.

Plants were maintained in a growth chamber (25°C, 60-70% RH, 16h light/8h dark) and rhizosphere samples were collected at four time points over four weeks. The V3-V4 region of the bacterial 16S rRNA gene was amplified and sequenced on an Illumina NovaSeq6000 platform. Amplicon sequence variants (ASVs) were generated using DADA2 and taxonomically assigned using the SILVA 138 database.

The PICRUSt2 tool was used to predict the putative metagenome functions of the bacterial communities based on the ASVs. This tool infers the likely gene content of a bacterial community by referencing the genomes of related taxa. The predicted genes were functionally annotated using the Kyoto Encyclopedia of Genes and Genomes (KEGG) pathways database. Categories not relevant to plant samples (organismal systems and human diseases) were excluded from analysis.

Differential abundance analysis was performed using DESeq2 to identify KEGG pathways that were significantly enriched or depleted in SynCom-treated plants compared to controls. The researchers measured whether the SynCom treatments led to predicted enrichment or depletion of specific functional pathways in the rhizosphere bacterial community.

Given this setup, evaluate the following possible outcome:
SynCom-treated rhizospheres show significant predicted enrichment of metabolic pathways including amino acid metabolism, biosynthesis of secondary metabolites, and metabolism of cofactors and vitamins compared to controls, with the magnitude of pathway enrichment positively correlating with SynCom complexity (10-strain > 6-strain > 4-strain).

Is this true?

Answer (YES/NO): NO